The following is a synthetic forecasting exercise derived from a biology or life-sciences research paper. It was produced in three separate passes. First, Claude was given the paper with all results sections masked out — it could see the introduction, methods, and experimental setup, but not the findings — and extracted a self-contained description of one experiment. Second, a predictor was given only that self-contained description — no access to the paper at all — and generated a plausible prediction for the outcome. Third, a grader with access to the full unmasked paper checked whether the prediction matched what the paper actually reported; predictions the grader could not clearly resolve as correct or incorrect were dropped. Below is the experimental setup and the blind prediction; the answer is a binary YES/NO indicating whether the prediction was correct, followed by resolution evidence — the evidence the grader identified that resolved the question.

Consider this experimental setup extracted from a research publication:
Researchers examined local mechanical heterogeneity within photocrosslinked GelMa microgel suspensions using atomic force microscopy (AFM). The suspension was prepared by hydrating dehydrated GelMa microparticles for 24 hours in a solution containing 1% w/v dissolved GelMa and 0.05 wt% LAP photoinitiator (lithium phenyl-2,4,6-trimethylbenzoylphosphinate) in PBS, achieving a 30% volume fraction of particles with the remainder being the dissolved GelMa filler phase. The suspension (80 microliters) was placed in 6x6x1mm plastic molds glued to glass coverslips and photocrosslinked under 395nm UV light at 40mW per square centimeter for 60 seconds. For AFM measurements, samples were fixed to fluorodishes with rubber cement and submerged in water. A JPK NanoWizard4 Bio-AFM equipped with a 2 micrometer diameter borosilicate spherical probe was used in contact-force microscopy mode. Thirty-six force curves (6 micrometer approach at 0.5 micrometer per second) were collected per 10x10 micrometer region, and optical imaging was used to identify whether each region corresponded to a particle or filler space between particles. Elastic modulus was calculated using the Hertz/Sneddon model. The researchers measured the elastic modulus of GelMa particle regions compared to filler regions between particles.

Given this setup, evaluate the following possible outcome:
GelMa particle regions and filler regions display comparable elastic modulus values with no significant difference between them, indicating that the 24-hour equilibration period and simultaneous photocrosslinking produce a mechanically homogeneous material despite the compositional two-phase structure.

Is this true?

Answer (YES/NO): NO